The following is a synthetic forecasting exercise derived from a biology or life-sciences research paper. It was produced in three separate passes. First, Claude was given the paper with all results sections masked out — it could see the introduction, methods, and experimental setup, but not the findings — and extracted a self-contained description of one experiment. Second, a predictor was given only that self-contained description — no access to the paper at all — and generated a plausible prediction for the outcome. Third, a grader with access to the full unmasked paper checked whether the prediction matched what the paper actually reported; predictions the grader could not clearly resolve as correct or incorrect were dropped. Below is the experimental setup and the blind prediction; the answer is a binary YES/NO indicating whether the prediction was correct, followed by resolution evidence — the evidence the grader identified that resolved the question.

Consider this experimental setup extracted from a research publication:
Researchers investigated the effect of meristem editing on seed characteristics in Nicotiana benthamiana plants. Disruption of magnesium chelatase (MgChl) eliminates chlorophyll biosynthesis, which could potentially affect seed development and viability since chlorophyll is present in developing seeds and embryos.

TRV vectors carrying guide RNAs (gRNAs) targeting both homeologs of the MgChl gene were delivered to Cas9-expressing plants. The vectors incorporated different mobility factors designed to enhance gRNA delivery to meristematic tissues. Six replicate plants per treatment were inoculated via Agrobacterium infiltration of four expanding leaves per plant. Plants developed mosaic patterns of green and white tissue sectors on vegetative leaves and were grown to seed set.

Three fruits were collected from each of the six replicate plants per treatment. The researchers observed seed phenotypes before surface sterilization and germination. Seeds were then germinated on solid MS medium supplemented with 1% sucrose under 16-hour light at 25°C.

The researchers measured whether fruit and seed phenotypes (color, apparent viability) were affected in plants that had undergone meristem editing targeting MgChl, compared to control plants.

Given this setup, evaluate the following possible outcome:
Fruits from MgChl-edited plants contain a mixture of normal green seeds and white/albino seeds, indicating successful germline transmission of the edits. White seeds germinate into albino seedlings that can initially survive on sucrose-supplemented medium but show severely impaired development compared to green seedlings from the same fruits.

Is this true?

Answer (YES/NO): NO